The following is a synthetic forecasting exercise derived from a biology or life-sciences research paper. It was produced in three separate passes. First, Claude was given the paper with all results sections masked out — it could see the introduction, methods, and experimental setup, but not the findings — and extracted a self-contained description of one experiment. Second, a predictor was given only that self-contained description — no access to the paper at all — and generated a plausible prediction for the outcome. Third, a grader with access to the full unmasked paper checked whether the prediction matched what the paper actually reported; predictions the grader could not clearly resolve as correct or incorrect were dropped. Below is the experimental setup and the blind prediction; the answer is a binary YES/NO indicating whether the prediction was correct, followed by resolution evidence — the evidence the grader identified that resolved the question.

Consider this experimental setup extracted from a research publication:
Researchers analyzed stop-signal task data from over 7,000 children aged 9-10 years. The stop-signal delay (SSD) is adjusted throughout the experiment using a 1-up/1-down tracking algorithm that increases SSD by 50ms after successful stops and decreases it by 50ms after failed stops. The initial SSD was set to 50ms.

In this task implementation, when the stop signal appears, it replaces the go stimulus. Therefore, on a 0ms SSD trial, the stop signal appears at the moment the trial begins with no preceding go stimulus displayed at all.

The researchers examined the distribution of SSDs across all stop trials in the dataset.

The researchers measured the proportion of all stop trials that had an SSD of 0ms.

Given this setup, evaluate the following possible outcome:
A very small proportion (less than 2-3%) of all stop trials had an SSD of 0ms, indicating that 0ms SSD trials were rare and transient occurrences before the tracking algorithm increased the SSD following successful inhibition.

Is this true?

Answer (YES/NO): NO